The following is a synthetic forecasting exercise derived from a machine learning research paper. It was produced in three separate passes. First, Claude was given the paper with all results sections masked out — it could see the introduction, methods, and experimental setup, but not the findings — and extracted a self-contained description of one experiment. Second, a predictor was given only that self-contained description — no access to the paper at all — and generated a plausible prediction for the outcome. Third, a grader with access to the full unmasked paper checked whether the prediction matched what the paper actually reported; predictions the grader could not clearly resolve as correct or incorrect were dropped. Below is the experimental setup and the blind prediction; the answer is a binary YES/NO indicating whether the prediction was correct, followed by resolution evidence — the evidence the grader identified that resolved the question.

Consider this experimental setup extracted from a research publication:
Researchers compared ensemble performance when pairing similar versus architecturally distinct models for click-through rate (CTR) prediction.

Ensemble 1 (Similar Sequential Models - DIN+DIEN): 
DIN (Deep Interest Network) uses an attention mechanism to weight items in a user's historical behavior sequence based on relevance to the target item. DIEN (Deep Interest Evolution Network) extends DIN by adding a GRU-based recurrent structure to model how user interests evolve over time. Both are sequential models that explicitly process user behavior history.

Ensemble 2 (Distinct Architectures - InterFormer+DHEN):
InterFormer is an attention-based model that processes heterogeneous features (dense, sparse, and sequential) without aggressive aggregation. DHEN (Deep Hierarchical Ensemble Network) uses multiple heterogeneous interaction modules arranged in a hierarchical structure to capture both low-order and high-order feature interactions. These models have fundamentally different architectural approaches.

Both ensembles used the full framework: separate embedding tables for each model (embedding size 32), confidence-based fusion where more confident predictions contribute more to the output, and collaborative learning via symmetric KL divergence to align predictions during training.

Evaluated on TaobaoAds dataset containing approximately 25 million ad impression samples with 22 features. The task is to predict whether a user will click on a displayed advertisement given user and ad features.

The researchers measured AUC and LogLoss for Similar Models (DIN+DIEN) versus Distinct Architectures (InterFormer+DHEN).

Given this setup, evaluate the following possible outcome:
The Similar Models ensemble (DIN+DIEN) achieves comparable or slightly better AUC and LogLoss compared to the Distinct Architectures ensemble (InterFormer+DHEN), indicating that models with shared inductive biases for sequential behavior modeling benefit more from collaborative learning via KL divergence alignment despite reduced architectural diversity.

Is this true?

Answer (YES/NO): YES